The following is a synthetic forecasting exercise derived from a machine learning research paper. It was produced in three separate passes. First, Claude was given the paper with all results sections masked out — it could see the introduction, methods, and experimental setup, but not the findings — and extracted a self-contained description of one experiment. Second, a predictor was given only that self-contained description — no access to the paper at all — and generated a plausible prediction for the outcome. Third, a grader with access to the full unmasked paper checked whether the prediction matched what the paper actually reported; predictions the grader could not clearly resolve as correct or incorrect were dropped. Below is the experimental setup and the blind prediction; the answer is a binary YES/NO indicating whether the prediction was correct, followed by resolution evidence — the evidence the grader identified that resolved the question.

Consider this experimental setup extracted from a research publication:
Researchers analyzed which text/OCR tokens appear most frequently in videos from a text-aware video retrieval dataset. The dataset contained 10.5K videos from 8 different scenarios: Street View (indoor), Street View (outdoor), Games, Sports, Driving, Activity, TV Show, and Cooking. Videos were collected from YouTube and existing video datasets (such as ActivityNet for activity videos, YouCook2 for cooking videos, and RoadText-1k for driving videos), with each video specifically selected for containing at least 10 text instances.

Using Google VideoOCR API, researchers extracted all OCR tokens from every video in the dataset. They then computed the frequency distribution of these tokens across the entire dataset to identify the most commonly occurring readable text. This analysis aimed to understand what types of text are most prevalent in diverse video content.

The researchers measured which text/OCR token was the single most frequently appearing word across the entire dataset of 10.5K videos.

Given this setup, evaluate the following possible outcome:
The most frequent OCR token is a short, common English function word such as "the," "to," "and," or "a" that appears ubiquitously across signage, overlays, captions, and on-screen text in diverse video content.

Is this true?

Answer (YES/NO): NO